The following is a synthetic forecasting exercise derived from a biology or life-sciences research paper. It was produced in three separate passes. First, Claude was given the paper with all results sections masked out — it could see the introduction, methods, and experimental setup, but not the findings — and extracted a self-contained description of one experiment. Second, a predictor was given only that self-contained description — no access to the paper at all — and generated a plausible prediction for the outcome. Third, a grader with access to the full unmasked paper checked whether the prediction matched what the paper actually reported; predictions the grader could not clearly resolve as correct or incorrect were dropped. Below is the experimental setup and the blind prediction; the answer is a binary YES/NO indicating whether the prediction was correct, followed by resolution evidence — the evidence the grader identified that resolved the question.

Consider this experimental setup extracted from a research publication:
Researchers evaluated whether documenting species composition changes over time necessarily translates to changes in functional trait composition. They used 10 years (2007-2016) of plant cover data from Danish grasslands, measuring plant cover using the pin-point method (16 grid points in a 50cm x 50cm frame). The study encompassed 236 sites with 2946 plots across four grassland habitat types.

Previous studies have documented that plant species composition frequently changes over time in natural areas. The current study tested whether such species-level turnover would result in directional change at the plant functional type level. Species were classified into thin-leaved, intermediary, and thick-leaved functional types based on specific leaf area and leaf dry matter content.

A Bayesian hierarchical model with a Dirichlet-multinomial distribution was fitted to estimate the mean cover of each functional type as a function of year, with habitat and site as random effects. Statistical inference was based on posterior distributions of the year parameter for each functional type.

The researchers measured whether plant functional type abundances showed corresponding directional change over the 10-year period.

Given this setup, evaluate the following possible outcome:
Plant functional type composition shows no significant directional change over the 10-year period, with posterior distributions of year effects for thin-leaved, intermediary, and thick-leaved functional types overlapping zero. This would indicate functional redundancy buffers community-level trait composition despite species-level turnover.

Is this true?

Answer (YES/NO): NO